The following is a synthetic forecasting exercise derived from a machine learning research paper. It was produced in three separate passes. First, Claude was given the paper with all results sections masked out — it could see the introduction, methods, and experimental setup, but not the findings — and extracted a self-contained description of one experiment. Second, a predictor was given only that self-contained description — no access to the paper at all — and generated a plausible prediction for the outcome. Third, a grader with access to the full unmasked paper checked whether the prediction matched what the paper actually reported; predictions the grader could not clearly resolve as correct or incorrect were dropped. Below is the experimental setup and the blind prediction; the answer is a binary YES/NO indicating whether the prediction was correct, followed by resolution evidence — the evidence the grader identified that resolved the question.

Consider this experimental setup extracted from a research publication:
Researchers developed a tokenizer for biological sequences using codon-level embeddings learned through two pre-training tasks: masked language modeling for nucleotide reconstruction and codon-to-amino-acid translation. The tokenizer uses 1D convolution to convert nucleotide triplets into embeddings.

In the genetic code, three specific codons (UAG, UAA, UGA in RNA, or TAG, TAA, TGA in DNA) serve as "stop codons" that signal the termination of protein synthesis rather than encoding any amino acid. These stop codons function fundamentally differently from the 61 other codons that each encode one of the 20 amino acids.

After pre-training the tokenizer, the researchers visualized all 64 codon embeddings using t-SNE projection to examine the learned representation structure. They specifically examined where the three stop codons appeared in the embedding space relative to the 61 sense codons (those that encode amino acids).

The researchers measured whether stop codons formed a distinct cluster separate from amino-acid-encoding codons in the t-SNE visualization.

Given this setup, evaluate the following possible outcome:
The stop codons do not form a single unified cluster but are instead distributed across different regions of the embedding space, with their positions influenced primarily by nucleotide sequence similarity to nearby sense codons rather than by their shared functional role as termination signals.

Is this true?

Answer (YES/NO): NO